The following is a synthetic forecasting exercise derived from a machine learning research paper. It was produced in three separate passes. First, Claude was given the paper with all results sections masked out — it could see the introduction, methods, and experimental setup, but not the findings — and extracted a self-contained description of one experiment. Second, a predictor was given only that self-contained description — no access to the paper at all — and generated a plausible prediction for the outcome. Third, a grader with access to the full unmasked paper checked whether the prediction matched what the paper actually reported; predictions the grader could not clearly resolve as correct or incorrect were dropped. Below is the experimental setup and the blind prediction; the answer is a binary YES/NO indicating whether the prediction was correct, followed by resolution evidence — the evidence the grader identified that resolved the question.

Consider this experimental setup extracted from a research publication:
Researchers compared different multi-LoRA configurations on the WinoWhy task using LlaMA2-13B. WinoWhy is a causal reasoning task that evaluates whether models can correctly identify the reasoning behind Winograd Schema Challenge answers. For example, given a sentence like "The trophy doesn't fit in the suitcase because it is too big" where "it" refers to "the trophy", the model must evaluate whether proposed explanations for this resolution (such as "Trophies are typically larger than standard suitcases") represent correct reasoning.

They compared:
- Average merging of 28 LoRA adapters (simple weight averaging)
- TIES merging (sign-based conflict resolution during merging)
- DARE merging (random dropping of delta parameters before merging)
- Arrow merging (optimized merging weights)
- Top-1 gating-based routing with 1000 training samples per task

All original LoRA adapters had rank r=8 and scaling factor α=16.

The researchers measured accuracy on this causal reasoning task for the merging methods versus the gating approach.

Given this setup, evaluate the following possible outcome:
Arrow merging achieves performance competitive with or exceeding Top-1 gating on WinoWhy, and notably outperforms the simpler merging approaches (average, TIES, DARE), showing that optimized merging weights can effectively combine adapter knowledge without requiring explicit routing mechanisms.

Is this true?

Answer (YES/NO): NO